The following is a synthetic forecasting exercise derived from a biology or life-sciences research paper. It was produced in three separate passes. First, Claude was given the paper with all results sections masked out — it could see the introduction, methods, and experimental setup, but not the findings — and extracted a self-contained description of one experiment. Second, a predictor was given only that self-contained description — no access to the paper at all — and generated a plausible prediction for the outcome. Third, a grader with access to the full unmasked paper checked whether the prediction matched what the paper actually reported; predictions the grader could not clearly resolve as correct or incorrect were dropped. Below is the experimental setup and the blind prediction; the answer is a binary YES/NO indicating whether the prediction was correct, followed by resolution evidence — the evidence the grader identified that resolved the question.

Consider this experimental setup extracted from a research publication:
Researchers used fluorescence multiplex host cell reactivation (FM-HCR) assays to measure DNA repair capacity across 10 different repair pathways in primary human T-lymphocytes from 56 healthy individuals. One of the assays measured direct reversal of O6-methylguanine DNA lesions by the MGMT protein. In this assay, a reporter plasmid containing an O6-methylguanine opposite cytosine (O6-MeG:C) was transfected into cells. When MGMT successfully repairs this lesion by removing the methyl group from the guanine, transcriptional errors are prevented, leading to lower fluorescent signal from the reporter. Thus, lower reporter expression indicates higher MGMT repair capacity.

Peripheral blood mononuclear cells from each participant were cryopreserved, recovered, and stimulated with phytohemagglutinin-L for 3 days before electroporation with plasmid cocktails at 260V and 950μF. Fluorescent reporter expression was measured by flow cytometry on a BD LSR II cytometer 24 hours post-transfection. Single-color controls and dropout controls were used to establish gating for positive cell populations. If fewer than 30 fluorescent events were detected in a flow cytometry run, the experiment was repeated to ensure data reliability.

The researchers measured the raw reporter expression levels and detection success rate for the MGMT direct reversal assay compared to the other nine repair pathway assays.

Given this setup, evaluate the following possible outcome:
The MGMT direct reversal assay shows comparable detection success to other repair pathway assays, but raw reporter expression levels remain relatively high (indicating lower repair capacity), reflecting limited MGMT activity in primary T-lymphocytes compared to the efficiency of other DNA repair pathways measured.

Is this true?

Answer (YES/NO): NO